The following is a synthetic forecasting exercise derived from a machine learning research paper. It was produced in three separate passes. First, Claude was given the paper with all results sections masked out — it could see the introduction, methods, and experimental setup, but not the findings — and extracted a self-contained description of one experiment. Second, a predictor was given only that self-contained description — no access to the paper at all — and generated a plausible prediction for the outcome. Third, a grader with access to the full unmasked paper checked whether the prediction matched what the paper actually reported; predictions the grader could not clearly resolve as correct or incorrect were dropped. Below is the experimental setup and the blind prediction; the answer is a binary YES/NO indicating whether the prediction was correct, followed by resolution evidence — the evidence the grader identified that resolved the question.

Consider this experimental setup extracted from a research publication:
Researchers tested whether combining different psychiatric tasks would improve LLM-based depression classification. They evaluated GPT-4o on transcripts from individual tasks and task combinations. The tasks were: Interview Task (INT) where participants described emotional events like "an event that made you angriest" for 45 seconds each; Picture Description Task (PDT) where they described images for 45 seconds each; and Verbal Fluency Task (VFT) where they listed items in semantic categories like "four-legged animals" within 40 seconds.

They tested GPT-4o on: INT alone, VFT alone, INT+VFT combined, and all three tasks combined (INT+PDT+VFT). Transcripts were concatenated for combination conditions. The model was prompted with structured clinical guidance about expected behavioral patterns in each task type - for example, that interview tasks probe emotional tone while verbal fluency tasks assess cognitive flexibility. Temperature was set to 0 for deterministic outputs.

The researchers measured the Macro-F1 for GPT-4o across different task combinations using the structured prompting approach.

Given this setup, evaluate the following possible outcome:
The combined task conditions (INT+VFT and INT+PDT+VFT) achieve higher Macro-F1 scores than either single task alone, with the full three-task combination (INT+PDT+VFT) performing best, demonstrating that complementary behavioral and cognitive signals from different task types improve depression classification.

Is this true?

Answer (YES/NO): NO